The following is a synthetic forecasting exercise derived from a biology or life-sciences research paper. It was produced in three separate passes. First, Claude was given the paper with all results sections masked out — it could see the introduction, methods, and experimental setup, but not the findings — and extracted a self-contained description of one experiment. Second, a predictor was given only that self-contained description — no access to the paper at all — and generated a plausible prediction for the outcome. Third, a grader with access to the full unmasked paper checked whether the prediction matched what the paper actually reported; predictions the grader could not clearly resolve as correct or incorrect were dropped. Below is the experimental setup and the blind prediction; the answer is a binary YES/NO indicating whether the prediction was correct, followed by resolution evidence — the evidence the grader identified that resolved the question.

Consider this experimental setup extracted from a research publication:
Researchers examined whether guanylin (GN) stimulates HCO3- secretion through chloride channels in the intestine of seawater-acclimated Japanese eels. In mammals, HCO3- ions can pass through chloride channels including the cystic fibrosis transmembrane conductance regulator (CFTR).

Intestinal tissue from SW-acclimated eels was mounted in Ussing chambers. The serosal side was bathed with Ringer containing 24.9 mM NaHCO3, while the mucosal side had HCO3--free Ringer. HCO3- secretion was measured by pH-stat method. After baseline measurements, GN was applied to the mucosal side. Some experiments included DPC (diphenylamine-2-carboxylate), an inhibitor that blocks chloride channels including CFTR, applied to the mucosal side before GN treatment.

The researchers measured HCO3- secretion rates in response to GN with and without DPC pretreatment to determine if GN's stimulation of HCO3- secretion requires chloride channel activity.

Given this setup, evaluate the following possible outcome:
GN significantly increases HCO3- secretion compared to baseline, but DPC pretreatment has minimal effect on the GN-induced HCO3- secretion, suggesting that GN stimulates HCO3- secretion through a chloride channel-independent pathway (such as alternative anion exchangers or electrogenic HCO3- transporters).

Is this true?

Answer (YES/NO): YES